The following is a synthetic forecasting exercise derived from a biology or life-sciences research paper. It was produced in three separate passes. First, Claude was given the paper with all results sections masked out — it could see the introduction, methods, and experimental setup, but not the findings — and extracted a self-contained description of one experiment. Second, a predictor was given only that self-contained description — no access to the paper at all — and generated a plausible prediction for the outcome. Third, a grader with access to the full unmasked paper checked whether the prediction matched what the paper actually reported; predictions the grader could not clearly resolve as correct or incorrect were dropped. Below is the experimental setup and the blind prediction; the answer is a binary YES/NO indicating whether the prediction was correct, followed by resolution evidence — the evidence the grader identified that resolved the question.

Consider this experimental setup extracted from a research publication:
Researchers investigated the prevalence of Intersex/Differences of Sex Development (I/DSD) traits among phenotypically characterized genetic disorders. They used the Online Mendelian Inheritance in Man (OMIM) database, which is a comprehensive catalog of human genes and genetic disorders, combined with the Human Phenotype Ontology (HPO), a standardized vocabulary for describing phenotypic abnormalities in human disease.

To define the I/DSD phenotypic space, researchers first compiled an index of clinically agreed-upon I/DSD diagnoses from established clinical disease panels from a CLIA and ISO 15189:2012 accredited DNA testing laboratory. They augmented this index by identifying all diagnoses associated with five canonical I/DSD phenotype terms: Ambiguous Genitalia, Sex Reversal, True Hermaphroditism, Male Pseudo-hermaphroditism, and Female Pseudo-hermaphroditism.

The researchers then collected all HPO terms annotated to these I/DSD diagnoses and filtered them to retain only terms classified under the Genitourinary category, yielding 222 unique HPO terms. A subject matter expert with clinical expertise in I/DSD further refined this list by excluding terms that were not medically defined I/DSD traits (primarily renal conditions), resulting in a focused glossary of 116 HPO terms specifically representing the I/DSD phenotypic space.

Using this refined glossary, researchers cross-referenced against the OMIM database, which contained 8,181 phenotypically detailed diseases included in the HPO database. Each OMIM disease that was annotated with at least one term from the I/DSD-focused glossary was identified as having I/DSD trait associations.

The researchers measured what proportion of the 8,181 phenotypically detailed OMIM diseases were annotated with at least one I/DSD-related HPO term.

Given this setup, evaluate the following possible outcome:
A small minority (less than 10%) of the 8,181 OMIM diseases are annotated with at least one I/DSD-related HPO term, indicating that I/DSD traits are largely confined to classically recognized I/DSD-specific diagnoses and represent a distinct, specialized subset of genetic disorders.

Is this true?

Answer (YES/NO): NO